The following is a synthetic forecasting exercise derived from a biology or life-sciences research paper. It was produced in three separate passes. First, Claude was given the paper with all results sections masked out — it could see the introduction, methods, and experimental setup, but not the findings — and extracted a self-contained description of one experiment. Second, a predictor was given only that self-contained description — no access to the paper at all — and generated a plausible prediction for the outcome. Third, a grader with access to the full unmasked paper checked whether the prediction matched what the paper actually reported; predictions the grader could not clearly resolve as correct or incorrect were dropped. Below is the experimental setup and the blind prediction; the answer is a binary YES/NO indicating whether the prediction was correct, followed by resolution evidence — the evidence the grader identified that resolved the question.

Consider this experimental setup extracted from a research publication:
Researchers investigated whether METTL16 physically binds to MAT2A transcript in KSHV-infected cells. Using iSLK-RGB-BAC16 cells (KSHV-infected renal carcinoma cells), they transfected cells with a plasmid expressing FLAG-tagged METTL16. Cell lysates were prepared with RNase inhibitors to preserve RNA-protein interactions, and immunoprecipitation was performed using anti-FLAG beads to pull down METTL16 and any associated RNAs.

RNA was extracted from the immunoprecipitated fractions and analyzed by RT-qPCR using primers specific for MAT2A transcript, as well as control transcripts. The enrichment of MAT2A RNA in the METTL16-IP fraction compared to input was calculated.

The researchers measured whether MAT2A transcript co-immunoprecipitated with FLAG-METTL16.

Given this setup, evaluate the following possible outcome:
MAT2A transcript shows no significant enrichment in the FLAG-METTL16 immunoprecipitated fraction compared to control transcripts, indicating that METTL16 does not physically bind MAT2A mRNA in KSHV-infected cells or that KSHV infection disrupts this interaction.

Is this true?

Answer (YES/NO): NO